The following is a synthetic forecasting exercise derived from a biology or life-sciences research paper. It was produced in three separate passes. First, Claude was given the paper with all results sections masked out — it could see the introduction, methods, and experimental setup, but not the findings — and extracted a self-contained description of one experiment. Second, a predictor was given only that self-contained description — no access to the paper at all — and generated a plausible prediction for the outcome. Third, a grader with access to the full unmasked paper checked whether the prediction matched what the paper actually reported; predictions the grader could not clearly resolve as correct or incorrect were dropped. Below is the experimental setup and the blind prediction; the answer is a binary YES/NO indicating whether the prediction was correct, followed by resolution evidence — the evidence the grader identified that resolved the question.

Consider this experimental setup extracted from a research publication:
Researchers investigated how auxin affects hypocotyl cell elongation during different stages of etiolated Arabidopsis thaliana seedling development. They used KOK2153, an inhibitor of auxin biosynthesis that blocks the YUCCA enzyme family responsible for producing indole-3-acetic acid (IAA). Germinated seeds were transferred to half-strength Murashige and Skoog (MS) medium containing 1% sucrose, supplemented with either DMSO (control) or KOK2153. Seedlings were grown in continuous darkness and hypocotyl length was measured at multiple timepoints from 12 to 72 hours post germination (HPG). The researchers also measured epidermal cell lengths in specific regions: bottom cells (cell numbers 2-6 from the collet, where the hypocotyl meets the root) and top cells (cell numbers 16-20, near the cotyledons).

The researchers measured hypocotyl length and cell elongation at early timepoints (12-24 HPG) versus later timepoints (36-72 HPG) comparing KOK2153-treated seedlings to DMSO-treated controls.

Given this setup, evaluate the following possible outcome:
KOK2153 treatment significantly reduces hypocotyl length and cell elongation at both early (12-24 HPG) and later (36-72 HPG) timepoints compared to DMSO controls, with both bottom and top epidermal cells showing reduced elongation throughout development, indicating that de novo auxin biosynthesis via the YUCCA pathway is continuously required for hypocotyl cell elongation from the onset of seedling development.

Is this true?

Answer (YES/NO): NO